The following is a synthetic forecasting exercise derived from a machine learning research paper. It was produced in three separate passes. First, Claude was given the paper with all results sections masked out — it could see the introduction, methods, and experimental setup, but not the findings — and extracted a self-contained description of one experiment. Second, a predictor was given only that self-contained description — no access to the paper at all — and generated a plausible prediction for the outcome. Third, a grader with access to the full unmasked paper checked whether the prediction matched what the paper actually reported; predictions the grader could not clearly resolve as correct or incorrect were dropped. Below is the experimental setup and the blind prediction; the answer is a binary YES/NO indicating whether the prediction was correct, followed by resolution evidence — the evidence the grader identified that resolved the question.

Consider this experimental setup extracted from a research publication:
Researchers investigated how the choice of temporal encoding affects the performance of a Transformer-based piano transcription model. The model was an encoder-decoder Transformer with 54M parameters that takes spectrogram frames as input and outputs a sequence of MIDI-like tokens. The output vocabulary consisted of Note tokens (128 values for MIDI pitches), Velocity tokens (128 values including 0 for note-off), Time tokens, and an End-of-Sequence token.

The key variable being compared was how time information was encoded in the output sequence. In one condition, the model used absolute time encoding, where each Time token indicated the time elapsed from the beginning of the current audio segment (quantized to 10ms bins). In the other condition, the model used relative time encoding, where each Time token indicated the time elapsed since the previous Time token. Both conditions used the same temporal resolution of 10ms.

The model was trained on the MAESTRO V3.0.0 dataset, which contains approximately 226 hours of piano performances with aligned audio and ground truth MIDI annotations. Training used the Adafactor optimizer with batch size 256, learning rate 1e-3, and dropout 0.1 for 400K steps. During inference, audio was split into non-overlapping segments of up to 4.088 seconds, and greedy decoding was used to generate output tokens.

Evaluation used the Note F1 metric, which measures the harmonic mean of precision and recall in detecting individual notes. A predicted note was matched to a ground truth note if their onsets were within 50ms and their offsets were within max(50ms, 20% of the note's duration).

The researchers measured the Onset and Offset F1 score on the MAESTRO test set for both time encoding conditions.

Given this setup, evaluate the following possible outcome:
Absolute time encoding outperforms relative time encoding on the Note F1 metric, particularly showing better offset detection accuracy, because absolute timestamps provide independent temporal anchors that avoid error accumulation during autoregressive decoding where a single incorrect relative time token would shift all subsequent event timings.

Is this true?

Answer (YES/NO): YES